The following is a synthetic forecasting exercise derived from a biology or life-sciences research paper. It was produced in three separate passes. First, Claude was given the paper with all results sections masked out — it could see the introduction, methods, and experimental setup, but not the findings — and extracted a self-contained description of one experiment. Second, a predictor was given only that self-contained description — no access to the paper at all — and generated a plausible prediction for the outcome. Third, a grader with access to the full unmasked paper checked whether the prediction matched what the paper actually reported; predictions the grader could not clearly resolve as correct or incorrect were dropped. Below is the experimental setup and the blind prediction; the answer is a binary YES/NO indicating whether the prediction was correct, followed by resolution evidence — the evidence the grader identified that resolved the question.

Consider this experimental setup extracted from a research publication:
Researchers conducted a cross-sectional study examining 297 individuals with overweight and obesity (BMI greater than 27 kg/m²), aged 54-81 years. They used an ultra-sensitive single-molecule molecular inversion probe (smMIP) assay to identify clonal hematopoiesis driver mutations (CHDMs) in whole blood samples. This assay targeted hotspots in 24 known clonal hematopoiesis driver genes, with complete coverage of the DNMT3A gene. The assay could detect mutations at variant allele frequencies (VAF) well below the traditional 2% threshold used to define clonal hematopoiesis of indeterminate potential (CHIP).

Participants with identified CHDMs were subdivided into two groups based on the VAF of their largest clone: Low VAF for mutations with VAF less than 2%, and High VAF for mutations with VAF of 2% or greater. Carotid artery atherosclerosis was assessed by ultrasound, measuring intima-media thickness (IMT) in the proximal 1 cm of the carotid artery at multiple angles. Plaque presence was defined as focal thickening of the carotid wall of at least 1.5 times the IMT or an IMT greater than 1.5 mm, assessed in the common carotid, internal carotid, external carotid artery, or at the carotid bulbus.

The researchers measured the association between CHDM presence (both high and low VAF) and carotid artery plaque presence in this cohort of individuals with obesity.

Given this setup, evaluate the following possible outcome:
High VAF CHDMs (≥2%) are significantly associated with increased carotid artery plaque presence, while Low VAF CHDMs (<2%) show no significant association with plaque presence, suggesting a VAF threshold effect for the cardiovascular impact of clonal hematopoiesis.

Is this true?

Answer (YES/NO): NO